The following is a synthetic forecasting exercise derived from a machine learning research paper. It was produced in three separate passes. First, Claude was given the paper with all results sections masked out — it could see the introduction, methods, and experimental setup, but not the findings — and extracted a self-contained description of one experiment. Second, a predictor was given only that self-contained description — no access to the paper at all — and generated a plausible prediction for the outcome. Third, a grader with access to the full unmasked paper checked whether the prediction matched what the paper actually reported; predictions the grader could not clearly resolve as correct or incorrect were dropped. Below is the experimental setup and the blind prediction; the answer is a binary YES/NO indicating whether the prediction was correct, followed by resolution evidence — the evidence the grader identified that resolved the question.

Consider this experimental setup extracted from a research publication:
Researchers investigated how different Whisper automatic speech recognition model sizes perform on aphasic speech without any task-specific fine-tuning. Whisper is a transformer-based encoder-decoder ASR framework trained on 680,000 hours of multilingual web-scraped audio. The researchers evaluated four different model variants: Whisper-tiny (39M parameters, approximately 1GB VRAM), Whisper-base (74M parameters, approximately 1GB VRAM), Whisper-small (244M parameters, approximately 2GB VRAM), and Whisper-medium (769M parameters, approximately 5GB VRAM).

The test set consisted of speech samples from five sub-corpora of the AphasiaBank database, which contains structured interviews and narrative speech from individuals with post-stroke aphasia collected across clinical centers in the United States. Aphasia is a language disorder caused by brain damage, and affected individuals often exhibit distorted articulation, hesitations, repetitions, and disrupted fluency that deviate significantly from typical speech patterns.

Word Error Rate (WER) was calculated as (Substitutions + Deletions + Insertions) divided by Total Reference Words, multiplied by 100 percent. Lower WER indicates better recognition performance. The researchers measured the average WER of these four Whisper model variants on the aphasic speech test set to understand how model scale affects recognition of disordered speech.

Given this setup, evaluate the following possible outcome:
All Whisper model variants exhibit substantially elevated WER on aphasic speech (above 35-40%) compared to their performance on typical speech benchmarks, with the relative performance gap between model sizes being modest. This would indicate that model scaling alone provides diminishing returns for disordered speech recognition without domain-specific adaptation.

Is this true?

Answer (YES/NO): NO